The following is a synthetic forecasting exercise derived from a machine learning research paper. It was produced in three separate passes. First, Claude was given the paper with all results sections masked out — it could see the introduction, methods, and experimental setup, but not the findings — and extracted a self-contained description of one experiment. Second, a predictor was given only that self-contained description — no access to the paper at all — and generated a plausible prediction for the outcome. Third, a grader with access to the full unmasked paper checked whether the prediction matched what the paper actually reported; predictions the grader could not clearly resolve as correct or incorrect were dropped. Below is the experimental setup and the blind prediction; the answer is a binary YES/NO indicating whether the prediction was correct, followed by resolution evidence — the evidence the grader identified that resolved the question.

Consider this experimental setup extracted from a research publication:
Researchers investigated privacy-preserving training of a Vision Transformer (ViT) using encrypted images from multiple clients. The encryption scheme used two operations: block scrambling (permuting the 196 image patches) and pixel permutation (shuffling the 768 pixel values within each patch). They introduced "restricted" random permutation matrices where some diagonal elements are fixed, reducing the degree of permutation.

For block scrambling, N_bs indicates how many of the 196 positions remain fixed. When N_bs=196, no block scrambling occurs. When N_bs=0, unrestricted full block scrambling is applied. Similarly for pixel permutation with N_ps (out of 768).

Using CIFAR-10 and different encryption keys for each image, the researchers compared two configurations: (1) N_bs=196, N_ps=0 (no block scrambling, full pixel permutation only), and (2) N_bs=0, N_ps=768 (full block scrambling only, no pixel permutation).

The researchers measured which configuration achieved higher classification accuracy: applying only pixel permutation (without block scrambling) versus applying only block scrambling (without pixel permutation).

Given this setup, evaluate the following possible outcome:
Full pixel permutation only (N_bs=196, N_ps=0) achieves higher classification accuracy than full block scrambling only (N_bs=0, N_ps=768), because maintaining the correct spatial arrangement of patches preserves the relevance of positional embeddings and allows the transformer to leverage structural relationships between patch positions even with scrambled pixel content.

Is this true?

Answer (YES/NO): NO